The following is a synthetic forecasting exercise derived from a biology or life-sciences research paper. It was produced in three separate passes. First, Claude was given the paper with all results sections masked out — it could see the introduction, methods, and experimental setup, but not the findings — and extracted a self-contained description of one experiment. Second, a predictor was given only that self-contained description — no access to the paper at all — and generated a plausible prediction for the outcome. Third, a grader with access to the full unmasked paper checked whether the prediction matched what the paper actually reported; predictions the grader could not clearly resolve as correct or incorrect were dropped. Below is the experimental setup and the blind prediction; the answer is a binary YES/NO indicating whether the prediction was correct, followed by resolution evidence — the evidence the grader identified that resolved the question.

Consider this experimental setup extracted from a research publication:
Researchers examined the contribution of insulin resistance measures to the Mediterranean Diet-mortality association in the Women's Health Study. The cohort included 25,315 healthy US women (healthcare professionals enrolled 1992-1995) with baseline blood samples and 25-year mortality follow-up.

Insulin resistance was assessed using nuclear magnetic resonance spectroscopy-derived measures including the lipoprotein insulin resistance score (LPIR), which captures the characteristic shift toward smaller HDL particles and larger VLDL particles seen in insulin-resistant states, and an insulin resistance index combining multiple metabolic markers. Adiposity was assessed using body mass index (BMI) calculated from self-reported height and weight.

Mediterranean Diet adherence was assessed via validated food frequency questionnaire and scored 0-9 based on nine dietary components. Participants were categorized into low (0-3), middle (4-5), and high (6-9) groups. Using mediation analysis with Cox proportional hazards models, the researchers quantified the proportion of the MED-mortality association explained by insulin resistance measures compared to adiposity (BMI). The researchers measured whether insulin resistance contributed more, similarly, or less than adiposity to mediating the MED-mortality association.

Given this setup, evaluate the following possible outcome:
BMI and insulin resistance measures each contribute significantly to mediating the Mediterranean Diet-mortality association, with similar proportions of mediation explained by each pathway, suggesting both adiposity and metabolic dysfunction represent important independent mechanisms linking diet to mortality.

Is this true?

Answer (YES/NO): NO